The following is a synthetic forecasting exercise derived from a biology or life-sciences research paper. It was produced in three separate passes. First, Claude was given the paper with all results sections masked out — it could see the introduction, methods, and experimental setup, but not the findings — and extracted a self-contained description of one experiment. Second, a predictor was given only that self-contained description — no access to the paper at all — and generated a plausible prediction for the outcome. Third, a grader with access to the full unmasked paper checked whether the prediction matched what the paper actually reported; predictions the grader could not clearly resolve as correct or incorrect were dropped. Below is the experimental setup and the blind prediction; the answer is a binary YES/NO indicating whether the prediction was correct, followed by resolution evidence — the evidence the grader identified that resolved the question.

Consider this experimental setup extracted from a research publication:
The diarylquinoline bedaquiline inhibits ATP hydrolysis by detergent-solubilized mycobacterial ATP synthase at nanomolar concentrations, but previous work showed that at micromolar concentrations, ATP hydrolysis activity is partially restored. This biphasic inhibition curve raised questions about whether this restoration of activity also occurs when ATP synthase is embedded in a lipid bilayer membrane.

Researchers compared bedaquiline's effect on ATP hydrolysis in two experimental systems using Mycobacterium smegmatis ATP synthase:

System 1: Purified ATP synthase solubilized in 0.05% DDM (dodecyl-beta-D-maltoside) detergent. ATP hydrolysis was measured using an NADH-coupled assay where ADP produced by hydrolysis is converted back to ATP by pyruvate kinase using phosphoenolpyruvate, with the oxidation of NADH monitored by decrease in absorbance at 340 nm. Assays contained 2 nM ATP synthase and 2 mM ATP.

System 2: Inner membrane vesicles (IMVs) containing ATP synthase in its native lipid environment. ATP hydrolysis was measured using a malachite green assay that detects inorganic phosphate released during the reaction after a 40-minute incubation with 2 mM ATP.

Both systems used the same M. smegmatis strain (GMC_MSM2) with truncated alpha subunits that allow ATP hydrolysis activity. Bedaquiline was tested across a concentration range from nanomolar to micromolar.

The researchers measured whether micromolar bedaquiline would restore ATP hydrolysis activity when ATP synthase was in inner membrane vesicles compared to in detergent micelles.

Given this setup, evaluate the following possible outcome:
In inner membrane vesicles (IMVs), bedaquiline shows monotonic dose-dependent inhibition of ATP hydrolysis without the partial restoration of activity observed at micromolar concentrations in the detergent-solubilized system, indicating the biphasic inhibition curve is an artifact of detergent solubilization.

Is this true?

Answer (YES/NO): YES